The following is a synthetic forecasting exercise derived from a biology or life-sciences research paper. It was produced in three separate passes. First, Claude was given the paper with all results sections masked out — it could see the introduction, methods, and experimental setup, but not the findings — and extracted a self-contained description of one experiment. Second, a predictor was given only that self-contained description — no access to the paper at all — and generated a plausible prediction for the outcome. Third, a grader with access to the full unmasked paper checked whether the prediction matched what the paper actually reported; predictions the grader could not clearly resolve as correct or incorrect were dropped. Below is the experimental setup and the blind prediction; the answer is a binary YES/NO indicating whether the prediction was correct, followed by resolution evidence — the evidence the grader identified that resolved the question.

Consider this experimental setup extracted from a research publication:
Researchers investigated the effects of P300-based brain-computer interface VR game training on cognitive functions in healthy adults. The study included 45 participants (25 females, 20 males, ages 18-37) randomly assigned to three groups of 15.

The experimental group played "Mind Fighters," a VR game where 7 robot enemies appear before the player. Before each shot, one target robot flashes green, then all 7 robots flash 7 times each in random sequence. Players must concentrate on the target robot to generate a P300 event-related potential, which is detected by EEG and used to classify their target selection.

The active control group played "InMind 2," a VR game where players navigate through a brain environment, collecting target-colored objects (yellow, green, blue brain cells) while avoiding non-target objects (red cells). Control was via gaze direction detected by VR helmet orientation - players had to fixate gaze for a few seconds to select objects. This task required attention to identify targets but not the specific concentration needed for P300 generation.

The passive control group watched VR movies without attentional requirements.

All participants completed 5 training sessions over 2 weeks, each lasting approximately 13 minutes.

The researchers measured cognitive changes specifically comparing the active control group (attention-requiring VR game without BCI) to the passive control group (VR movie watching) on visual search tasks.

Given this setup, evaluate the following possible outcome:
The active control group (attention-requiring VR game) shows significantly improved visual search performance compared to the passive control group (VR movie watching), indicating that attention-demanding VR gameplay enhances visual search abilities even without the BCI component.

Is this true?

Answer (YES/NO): NO